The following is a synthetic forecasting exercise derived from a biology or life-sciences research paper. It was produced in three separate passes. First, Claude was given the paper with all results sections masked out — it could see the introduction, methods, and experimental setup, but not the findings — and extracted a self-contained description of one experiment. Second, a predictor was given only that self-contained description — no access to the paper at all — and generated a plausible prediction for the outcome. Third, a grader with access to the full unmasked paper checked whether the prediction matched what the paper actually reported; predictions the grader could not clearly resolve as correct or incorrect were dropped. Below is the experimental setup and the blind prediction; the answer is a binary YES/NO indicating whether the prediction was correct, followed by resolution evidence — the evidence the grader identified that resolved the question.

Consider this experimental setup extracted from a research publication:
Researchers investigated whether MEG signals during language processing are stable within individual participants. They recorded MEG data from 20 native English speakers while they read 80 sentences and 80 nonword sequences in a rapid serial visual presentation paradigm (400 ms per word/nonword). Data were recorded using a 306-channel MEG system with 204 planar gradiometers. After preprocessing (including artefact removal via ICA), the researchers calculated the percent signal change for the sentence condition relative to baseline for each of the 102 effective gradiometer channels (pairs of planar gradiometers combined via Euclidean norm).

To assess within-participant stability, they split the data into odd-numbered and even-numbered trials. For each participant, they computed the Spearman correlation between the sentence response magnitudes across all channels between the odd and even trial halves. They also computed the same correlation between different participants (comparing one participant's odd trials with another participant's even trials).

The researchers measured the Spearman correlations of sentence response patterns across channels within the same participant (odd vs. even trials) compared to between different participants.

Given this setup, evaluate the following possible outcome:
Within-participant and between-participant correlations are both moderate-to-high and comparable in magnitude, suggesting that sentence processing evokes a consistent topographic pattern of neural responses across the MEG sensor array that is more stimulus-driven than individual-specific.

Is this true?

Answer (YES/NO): NO